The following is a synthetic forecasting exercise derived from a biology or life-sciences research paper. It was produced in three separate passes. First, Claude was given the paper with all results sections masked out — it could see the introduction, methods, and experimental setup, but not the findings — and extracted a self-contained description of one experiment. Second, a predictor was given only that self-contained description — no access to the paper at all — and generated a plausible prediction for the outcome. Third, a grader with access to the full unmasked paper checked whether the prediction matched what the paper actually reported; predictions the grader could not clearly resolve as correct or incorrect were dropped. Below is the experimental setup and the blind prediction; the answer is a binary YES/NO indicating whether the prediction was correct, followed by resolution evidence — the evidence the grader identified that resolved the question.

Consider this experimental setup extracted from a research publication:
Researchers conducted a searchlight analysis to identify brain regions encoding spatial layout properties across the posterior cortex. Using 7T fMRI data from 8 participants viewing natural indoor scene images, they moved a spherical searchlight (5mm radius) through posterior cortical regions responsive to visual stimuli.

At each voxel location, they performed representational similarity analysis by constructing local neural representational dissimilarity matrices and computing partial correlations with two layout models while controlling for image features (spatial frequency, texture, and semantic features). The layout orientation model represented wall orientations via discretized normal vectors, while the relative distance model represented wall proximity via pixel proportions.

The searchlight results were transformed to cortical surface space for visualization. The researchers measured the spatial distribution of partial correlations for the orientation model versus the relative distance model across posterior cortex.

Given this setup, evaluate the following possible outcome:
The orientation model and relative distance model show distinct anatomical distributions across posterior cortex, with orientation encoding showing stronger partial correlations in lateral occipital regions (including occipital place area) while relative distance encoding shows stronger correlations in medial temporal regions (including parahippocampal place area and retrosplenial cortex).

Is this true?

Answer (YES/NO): NO